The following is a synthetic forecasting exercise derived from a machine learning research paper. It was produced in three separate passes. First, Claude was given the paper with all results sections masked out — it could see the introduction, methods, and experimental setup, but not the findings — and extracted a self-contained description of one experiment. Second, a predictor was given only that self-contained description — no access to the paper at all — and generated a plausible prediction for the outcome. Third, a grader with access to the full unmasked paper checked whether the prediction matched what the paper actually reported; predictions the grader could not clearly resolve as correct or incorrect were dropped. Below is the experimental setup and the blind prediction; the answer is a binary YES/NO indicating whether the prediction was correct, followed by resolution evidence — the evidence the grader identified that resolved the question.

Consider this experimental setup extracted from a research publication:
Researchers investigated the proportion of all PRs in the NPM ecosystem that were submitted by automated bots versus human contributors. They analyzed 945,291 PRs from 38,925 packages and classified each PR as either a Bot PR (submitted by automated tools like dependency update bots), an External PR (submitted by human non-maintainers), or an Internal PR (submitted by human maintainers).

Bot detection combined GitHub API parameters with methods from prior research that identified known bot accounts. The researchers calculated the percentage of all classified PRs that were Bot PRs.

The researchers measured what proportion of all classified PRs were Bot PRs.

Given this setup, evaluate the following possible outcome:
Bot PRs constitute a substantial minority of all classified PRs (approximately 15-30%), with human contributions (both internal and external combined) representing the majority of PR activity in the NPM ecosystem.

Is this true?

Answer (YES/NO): NO